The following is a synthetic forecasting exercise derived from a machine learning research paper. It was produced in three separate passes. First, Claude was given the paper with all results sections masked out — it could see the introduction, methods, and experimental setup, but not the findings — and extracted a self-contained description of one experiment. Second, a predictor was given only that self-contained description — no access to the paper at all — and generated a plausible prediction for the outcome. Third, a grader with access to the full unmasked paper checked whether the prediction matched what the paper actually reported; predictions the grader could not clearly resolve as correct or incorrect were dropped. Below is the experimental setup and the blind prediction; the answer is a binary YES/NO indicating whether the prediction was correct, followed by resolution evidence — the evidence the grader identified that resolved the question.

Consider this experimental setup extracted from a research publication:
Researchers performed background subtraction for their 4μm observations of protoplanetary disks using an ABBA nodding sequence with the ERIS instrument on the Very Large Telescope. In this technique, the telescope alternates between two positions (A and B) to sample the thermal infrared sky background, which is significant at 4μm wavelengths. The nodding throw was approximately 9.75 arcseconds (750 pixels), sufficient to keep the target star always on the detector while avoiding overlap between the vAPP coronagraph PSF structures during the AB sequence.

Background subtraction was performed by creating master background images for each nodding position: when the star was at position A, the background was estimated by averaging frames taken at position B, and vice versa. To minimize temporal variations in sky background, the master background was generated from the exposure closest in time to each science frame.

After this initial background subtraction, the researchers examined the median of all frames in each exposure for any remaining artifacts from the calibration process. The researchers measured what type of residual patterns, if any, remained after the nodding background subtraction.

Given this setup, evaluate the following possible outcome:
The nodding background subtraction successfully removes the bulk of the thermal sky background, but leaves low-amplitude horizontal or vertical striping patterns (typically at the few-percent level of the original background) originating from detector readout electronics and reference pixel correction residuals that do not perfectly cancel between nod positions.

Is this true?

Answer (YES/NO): YES